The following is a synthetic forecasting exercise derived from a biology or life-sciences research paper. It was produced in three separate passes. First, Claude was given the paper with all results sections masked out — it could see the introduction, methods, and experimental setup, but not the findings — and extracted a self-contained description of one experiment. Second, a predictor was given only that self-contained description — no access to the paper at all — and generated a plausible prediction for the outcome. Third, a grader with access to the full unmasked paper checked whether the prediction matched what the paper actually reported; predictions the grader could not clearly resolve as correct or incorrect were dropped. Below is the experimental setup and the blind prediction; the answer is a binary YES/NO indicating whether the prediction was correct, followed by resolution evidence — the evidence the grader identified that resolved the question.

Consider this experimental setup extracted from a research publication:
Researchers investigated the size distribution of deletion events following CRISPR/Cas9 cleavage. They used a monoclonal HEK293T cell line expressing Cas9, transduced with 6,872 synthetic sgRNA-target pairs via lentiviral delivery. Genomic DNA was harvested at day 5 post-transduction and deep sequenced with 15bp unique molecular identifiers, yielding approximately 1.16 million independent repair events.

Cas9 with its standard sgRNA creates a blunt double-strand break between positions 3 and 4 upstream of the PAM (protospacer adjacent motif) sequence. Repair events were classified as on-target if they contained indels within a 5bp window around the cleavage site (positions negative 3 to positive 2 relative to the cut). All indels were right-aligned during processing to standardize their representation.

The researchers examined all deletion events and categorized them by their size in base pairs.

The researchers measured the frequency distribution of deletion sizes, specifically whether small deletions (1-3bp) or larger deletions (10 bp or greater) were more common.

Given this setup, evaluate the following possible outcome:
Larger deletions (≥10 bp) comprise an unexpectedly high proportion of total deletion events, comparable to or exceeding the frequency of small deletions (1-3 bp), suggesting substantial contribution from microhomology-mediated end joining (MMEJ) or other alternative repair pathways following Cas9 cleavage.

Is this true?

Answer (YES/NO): NO